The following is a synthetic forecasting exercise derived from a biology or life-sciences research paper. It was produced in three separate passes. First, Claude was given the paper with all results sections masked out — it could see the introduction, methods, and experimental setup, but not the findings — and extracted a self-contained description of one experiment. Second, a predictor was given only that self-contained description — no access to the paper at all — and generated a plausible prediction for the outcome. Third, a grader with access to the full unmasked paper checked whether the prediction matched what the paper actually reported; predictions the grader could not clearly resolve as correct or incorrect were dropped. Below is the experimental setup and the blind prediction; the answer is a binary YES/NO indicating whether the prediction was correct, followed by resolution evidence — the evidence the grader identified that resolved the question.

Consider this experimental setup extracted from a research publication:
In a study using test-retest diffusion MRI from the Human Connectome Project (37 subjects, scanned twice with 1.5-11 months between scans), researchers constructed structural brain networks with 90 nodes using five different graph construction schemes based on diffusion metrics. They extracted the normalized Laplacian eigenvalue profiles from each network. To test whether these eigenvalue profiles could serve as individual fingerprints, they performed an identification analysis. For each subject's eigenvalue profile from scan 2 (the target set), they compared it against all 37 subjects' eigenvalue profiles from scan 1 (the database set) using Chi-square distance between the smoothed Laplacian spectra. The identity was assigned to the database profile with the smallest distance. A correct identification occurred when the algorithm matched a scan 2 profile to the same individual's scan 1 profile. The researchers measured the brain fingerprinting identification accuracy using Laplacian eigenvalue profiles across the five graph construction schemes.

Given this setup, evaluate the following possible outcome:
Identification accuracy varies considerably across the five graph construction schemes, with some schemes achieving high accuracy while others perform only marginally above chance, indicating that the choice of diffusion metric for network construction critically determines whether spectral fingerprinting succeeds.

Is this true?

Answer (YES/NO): NO